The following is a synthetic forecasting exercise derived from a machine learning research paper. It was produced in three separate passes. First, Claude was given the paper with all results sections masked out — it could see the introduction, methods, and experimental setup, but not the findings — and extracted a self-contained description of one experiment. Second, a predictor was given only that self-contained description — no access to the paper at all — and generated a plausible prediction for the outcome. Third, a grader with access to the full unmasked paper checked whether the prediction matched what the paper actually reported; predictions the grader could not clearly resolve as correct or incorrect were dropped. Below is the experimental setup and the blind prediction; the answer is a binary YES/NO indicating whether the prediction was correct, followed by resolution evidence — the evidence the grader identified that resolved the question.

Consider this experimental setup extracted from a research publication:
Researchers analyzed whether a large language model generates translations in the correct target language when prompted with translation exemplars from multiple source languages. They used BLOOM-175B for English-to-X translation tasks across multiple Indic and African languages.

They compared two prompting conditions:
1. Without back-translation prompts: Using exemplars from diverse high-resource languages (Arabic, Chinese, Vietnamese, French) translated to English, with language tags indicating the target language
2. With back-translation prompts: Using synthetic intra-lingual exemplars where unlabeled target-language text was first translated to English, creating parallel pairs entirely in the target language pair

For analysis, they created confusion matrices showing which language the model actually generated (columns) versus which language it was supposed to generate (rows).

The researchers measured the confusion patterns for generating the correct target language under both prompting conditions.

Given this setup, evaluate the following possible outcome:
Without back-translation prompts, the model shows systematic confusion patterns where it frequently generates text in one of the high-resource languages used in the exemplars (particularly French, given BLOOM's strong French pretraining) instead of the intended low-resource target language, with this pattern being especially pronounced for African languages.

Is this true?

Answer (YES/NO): NO